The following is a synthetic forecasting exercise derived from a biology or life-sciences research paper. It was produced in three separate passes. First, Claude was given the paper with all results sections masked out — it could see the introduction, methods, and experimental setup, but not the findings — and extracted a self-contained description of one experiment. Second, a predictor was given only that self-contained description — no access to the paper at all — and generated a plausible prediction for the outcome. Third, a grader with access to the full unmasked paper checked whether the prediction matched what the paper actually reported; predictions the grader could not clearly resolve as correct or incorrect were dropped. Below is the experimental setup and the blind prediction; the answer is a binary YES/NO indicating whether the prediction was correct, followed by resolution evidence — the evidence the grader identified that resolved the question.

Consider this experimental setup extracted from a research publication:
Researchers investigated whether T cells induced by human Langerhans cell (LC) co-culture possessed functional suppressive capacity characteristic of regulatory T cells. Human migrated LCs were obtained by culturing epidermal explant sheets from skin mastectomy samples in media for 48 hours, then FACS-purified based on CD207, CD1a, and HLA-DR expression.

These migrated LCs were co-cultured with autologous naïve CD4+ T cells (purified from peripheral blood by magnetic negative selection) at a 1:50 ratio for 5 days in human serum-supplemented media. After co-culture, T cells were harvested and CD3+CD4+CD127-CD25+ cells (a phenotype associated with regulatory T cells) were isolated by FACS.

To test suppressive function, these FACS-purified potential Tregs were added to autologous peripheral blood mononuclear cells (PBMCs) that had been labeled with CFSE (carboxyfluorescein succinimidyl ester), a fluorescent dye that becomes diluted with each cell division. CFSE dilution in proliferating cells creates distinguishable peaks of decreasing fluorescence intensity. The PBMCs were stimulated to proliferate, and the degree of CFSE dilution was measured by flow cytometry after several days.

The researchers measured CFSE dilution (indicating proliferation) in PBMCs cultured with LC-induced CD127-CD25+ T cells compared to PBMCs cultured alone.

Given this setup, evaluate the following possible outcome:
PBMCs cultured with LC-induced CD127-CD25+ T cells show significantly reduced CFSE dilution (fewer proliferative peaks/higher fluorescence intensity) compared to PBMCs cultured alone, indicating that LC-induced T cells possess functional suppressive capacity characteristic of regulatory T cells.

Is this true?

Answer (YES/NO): YES